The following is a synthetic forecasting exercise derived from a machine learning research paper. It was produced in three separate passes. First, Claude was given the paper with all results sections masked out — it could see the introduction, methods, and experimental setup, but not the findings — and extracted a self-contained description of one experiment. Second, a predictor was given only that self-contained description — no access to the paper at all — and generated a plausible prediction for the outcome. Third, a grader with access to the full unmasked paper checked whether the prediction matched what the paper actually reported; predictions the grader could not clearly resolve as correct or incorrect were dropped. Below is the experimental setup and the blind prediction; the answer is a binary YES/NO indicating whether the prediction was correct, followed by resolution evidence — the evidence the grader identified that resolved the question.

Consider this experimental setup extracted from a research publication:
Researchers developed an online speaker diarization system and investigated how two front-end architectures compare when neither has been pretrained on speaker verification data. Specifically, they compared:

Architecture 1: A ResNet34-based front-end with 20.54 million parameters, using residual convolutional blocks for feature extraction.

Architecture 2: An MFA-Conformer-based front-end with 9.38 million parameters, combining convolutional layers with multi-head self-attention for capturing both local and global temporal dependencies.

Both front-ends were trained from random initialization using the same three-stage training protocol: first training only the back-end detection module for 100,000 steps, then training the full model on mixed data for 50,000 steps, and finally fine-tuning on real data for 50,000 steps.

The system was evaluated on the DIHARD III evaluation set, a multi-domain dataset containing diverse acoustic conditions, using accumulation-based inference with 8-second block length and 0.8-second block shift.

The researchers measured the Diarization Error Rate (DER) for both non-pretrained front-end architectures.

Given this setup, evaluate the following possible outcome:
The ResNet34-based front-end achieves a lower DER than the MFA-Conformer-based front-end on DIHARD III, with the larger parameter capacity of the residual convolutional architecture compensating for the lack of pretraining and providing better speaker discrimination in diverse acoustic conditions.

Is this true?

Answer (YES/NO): YES